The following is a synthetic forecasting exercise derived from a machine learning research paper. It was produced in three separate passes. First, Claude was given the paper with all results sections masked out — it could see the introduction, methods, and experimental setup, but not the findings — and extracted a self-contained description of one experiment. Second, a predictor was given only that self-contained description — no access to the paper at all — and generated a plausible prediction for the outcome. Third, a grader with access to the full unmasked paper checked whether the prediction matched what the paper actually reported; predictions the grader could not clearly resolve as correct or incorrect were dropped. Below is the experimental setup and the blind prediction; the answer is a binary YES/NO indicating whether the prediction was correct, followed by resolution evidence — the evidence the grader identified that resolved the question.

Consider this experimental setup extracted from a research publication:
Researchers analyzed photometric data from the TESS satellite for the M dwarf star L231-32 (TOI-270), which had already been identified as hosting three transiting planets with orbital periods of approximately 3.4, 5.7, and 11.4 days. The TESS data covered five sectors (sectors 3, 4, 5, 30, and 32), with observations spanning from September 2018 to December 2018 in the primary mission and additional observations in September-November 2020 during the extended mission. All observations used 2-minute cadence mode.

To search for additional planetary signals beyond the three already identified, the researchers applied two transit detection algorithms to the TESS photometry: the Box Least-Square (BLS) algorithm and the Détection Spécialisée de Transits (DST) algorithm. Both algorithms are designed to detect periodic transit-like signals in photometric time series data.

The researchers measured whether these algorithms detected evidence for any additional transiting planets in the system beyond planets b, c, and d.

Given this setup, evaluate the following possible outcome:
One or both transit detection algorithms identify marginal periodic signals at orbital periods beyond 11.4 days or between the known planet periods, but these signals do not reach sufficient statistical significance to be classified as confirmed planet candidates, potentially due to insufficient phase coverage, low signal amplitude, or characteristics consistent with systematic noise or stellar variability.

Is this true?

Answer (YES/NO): NO